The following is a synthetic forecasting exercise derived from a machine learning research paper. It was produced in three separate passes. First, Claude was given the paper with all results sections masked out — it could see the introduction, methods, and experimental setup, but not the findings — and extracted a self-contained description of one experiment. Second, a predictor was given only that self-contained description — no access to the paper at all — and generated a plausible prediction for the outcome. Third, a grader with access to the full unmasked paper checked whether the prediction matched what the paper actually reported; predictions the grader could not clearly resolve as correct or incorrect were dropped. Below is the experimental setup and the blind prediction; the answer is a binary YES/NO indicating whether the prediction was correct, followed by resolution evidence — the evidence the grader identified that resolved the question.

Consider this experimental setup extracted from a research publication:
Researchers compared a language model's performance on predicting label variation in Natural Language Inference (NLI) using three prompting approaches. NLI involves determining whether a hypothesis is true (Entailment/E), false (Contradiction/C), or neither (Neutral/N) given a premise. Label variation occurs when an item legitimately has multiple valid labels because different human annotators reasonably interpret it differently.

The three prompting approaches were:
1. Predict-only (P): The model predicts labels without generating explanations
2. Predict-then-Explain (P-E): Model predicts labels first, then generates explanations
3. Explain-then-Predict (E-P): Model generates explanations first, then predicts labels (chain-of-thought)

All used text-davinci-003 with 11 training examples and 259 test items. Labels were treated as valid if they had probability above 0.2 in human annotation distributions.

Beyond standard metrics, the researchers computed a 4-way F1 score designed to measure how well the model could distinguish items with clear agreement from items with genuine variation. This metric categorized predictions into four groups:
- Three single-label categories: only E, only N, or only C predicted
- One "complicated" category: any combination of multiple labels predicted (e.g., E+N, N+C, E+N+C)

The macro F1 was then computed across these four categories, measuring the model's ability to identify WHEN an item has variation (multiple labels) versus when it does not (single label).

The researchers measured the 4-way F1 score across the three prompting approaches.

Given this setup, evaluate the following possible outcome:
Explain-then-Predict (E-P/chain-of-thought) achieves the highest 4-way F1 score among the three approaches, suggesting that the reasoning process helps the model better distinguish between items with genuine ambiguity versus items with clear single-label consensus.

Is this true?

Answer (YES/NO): NO